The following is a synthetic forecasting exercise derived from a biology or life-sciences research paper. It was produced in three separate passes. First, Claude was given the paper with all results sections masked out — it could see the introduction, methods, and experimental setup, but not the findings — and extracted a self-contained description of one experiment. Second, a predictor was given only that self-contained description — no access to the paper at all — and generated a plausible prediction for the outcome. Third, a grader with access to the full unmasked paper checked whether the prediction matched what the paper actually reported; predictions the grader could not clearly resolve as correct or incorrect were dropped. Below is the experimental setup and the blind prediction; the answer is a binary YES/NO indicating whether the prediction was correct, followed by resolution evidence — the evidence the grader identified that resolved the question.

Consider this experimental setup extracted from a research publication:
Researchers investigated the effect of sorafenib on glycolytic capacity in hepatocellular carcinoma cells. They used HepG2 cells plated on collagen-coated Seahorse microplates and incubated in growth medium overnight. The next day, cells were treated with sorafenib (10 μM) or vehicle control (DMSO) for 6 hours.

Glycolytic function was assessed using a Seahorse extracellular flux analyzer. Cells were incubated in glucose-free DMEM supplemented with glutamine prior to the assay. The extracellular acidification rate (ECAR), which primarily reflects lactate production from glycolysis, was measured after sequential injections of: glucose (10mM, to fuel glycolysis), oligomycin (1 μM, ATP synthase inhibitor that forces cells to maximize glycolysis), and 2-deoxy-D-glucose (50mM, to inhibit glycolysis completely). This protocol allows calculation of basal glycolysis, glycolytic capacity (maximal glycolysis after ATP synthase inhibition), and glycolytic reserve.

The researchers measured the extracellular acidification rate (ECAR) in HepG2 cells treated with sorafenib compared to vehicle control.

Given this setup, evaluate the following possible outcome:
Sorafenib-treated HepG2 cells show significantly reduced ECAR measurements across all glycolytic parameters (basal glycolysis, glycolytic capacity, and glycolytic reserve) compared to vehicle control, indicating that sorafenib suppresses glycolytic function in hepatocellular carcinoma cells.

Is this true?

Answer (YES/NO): NO